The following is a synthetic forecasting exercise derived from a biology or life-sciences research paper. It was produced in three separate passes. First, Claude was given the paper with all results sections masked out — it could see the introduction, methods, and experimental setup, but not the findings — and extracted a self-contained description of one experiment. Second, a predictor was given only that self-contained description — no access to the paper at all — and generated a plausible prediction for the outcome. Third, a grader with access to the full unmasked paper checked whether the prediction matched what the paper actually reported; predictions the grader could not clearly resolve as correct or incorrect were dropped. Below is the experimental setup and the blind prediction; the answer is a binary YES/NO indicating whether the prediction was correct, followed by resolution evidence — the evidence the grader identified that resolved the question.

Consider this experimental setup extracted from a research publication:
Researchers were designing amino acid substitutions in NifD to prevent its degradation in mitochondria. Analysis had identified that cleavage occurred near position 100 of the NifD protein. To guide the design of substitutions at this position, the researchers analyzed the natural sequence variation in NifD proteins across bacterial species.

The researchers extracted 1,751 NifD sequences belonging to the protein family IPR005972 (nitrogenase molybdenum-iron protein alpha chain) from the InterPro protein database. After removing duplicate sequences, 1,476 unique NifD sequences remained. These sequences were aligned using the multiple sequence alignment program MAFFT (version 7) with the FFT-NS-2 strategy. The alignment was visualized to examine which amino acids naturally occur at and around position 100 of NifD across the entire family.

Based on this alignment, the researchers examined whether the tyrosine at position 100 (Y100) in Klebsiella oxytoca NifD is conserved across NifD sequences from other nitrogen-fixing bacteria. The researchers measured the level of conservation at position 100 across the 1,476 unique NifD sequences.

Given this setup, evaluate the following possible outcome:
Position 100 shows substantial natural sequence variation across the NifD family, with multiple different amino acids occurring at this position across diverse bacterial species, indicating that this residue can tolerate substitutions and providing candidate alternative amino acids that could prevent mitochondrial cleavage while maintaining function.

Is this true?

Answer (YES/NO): YES